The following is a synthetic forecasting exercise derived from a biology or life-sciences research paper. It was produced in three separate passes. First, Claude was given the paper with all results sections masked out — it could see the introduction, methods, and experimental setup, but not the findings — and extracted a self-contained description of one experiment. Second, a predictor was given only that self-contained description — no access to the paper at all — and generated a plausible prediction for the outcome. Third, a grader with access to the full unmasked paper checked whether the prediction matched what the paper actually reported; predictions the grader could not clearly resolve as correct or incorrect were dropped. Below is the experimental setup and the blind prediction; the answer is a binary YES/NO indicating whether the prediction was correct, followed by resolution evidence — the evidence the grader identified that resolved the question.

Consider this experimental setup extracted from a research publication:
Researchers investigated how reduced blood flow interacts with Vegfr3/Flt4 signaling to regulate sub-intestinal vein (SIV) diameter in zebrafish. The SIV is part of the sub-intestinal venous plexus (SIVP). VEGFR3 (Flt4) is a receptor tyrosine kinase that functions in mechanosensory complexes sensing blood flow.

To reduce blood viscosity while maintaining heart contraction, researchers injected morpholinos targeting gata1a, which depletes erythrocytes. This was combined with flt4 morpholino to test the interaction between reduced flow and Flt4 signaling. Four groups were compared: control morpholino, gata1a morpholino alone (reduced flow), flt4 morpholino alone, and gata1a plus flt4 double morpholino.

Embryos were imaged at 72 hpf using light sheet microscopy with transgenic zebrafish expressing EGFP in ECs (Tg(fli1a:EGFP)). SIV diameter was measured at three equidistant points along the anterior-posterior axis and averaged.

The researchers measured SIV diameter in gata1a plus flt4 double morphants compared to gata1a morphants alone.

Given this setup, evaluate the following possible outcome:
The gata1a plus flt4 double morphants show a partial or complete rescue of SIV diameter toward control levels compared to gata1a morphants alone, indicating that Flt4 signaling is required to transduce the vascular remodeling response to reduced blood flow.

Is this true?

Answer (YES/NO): YES